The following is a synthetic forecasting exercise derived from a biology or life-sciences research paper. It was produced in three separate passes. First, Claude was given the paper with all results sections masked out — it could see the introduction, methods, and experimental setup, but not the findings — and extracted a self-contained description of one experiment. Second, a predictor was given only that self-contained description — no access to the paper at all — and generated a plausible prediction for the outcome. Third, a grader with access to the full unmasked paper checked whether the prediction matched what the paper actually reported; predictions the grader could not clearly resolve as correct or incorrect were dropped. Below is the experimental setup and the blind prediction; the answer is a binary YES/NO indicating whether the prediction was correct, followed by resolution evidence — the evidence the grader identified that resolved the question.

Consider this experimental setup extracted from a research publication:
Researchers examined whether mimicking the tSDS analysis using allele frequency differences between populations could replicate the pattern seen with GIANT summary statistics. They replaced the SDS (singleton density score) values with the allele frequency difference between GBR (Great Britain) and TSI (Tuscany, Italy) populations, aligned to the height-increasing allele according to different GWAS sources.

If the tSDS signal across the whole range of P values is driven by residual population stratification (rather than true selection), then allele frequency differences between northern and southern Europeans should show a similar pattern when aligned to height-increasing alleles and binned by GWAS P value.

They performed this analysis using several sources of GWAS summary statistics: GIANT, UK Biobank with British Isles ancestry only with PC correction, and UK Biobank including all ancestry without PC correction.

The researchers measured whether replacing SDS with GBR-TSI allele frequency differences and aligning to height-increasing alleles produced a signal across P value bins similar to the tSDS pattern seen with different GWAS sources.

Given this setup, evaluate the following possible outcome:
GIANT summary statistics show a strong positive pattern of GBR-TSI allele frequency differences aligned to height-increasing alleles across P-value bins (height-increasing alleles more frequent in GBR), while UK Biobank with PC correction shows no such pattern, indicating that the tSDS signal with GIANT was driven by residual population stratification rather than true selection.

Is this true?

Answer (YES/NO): YES